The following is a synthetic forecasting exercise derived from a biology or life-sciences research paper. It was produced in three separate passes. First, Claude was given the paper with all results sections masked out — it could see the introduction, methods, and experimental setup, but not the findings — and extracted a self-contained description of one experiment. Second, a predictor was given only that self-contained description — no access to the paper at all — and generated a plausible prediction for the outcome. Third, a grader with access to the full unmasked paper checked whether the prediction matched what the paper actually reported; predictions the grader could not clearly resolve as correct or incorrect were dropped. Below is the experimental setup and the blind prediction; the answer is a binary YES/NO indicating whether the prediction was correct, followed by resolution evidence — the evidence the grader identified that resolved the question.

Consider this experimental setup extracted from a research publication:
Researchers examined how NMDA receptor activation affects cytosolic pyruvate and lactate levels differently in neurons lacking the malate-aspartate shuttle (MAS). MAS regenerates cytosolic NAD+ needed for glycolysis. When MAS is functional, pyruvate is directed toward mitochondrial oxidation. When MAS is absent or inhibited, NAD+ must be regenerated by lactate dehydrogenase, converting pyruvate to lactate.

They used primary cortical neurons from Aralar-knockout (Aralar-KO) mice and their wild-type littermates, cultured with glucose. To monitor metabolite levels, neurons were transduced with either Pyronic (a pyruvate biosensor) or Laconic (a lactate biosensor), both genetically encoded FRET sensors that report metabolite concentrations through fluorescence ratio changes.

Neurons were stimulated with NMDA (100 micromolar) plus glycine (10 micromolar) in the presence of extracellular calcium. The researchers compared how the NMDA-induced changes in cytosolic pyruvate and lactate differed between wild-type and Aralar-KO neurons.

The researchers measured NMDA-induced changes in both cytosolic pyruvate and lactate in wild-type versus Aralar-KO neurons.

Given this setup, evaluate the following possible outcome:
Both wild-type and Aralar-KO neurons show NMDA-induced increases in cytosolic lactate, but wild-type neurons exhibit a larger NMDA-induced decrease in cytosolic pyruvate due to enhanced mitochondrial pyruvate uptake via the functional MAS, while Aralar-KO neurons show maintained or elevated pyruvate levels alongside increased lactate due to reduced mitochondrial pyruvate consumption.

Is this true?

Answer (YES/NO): NO